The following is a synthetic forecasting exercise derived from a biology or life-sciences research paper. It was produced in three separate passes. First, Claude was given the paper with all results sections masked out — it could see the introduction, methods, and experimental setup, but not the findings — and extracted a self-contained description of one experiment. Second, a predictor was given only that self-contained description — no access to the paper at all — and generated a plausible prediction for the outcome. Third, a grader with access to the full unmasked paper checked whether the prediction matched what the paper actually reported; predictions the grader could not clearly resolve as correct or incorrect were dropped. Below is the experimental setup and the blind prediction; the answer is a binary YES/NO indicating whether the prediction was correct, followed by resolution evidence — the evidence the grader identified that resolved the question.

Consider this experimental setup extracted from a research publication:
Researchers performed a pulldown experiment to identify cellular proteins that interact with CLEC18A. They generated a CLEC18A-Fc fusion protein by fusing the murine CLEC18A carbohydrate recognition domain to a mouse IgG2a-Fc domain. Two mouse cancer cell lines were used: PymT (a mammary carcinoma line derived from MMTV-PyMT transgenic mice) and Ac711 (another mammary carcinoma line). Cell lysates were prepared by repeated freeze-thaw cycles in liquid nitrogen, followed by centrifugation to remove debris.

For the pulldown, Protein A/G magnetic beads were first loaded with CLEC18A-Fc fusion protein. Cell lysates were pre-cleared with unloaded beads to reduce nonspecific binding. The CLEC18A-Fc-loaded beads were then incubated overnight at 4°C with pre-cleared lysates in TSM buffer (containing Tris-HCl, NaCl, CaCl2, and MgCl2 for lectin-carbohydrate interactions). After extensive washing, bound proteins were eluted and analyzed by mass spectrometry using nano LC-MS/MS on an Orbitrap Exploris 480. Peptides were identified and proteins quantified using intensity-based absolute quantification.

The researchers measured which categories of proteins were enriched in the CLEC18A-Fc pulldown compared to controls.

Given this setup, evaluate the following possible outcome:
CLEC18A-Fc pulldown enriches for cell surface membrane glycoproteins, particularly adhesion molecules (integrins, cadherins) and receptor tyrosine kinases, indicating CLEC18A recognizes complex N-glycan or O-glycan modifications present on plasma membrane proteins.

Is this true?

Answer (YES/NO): NO